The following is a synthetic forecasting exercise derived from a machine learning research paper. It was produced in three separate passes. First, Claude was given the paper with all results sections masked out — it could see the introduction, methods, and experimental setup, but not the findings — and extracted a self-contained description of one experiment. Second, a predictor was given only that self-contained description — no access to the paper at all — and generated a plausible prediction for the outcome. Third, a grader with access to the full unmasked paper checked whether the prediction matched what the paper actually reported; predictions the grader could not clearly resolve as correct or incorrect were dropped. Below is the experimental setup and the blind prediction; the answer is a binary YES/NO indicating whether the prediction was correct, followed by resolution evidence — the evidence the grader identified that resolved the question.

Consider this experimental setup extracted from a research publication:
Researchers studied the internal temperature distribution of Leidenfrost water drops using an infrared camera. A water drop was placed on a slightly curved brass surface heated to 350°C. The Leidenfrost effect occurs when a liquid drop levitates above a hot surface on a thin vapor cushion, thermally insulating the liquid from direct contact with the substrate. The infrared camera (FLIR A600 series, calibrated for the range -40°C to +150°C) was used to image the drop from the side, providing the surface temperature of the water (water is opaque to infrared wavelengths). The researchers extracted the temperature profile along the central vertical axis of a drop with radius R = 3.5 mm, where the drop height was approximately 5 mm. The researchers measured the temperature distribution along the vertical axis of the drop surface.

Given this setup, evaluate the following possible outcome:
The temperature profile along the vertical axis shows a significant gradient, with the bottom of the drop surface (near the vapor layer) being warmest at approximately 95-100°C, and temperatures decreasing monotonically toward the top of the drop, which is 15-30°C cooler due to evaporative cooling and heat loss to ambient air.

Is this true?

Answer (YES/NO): YES